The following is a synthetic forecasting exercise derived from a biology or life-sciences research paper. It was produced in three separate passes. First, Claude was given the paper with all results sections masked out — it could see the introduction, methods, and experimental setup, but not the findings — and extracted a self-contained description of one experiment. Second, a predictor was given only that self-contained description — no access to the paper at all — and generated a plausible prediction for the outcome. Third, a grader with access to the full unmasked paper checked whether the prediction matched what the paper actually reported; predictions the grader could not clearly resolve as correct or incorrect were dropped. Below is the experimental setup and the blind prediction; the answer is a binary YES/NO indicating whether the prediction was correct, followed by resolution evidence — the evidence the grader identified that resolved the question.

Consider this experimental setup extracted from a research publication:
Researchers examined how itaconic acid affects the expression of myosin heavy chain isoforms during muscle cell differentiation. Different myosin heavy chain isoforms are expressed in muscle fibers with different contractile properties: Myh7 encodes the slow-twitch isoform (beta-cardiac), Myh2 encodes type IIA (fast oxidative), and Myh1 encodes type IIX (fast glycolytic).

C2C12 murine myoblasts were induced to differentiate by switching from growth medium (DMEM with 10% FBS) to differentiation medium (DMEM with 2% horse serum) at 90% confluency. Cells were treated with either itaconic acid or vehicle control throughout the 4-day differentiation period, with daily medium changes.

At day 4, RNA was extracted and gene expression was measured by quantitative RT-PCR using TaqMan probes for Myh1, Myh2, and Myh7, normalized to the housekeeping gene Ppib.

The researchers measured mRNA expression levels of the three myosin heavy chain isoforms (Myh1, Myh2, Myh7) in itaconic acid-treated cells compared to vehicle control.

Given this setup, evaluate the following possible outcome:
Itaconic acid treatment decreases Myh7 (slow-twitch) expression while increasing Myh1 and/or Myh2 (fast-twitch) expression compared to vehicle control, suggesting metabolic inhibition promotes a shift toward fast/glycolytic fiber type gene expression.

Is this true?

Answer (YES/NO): NO